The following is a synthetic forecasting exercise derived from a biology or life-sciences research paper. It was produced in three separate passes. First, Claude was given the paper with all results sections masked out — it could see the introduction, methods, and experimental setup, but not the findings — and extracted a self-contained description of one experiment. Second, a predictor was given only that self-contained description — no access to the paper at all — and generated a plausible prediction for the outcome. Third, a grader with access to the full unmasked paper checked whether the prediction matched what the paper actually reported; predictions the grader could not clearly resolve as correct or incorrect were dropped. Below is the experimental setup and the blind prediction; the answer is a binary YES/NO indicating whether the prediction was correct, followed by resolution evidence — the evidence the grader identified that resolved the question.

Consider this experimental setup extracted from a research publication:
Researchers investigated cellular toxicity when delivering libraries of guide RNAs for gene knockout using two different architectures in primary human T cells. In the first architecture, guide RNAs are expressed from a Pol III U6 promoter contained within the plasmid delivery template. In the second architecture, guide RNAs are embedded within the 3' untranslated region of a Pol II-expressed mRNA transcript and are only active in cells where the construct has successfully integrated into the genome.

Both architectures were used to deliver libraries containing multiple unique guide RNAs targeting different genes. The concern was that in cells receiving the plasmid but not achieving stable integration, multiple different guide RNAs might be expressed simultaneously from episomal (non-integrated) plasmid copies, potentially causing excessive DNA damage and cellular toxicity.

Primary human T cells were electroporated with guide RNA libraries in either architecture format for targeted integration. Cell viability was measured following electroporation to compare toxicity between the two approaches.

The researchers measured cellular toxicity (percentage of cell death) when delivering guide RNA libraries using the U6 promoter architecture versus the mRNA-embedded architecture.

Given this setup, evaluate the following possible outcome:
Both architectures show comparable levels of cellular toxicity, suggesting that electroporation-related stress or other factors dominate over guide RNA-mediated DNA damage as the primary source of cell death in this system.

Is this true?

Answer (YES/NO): NO